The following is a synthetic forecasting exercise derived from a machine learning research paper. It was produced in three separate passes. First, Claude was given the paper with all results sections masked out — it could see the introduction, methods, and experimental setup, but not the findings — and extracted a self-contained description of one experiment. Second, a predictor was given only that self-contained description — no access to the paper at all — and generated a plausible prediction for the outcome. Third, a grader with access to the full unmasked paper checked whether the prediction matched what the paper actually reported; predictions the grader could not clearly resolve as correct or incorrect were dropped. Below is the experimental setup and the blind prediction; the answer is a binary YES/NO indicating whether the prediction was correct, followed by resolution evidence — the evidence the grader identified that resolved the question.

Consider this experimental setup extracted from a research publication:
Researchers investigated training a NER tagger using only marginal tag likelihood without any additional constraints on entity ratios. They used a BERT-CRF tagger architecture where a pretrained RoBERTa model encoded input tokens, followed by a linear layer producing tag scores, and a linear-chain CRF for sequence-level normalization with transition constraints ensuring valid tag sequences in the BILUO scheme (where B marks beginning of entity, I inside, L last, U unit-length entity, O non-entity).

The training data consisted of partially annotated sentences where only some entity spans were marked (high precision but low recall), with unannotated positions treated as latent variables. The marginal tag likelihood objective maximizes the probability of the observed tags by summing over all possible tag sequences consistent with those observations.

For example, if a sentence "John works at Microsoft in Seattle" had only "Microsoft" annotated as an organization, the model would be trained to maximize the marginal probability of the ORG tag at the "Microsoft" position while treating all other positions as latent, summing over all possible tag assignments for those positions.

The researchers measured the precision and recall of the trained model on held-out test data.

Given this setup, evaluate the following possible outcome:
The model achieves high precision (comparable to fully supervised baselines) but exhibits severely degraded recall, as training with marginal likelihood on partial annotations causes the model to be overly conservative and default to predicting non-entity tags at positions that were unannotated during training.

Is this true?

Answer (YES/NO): NO